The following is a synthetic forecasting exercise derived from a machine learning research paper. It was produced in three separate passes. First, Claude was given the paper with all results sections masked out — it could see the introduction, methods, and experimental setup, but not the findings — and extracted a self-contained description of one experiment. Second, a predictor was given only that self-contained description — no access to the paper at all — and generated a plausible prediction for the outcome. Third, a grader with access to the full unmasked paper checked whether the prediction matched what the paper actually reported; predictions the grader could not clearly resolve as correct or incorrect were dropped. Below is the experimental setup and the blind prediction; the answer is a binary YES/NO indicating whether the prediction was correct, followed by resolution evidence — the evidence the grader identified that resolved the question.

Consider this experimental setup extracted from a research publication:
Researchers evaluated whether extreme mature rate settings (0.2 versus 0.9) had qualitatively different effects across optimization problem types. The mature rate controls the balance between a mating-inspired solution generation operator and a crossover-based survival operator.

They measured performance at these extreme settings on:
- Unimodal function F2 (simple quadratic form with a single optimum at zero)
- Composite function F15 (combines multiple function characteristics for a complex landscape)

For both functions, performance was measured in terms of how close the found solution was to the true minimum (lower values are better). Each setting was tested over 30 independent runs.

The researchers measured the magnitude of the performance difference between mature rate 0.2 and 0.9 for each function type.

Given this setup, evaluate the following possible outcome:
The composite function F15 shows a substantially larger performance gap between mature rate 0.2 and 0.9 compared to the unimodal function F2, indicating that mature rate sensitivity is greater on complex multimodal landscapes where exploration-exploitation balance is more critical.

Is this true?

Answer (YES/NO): NO